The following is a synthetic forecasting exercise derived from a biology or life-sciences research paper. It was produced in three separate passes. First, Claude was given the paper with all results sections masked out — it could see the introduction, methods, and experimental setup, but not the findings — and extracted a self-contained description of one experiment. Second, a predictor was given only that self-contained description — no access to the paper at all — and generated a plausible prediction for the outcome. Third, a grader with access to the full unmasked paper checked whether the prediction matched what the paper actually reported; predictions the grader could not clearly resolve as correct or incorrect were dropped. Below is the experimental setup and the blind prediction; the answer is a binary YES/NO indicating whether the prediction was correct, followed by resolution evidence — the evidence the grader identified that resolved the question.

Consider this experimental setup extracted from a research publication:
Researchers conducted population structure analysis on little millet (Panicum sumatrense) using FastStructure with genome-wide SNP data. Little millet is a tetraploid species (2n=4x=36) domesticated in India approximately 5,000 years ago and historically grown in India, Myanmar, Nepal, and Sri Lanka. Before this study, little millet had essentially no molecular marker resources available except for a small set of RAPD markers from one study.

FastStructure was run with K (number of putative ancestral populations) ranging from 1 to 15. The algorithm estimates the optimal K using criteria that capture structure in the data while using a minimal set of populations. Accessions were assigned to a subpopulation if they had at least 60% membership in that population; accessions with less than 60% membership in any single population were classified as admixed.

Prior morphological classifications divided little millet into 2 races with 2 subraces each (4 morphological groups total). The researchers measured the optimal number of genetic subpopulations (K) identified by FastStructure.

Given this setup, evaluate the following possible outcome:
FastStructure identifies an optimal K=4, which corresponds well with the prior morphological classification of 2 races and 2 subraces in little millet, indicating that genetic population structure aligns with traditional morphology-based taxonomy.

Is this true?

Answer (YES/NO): NO